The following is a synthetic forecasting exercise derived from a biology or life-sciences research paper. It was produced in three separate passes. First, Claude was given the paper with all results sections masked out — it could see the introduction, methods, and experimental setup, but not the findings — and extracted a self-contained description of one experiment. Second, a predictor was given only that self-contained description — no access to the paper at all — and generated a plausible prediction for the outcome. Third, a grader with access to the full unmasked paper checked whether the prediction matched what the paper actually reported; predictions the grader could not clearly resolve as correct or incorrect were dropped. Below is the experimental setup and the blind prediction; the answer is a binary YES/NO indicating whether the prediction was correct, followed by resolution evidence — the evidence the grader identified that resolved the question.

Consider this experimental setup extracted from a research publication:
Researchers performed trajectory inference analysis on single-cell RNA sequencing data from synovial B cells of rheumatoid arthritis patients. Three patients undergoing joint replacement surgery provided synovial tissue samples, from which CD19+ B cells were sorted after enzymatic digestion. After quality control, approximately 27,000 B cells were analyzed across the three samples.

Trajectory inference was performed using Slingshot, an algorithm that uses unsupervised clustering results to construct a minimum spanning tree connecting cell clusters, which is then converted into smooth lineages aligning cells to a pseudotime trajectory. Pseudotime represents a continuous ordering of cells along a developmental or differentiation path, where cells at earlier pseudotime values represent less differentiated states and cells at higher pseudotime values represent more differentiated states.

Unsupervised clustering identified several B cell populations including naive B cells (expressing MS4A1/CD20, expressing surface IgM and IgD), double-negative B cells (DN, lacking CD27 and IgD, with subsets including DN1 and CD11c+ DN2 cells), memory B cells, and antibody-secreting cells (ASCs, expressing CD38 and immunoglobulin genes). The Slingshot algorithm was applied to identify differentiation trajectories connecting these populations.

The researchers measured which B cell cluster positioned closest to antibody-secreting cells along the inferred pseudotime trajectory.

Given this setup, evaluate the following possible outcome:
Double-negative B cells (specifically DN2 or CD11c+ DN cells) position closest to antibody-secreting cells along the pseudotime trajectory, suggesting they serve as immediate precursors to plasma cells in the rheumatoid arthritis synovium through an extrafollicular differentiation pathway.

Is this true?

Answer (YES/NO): YES